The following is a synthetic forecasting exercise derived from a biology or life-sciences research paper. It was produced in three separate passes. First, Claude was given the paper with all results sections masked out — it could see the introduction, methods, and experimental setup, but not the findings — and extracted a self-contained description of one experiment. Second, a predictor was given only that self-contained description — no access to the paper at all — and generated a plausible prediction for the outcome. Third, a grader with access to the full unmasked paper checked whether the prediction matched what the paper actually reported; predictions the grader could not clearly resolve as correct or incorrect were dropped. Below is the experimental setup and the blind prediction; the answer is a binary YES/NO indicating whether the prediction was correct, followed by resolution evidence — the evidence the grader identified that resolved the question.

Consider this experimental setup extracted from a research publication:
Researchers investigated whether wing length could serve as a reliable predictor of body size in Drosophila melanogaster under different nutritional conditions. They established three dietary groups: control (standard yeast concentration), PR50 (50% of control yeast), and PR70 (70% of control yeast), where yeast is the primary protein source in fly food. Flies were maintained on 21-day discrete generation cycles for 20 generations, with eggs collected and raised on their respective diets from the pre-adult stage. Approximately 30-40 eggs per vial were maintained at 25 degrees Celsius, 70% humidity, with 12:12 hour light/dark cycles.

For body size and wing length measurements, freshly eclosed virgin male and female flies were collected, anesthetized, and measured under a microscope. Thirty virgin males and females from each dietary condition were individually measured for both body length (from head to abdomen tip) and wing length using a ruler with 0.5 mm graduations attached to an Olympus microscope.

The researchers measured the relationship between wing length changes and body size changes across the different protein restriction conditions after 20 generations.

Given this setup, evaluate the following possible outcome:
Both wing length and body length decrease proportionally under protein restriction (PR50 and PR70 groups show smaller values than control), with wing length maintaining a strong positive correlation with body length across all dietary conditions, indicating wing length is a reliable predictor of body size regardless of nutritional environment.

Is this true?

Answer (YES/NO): NO